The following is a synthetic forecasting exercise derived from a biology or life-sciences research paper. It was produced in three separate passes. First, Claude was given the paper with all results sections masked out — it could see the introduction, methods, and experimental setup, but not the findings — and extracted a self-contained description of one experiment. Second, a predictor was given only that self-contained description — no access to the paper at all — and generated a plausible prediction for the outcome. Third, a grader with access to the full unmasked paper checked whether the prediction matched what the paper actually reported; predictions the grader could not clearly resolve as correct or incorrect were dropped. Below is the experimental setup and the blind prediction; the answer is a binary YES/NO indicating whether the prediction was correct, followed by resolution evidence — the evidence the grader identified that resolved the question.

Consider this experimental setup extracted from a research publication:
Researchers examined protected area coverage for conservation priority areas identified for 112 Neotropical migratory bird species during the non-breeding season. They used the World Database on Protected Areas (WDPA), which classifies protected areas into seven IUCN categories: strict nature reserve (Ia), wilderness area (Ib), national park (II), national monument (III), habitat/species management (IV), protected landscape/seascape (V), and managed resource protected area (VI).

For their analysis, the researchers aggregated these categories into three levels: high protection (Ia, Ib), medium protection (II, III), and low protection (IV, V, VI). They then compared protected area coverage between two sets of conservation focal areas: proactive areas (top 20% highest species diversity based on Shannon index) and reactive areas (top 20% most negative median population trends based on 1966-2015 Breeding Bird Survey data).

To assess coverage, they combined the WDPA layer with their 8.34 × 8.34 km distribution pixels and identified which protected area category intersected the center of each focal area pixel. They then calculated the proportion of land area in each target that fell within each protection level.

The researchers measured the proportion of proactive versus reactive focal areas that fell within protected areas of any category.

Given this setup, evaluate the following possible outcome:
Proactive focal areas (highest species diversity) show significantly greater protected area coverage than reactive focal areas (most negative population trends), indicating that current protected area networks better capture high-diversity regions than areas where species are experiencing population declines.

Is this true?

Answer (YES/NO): NO